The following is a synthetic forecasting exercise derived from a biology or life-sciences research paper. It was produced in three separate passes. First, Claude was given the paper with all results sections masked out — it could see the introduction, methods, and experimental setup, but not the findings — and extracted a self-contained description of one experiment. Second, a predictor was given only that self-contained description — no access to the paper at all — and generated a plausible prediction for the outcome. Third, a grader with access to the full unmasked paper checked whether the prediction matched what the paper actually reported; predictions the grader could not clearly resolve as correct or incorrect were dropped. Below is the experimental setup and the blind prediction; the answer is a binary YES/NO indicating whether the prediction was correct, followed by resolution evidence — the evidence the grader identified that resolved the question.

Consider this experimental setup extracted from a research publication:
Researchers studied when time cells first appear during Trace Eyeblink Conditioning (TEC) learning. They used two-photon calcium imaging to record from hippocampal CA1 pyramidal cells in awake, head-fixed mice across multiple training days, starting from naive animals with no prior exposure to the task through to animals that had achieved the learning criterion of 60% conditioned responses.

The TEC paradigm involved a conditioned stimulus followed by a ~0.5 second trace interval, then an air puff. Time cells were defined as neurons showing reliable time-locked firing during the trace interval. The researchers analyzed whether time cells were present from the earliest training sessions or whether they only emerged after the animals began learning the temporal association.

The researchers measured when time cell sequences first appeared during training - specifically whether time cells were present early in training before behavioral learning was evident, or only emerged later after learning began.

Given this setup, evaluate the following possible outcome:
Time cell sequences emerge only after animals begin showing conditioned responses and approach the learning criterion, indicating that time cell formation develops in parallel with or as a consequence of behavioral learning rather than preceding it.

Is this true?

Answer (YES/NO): NO